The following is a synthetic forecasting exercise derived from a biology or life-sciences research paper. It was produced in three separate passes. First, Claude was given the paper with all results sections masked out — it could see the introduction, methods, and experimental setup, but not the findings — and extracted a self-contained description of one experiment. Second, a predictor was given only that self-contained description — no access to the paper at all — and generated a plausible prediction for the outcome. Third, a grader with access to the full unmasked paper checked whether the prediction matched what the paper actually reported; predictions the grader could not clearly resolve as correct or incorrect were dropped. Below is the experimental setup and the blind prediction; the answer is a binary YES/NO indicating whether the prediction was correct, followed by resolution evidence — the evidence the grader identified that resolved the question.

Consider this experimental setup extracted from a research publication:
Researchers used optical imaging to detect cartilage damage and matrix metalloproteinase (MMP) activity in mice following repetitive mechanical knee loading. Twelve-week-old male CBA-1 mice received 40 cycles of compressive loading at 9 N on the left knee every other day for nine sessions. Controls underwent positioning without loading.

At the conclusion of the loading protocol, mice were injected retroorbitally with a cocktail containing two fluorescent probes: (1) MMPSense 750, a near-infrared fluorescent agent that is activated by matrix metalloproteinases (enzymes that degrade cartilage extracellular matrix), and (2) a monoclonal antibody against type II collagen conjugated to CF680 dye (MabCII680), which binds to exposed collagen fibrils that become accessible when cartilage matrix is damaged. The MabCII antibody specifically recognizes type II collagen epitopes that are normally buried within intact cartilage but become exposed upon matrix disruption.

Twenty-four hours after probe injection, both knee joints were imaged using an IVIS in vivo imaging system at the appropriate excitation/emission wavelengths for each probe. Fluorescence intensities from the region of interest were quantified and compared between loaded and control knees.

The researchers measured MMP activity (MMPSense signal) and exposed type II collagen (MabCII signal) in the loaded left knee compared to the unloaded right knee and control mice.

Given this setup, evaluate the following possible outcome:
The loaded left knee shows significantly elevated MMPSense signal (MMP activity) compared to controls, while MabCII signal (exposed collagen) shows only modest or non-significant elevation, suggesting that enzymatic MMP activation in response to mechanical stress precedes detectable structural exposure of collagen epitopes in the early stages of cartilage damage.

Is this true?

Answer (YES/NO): NO